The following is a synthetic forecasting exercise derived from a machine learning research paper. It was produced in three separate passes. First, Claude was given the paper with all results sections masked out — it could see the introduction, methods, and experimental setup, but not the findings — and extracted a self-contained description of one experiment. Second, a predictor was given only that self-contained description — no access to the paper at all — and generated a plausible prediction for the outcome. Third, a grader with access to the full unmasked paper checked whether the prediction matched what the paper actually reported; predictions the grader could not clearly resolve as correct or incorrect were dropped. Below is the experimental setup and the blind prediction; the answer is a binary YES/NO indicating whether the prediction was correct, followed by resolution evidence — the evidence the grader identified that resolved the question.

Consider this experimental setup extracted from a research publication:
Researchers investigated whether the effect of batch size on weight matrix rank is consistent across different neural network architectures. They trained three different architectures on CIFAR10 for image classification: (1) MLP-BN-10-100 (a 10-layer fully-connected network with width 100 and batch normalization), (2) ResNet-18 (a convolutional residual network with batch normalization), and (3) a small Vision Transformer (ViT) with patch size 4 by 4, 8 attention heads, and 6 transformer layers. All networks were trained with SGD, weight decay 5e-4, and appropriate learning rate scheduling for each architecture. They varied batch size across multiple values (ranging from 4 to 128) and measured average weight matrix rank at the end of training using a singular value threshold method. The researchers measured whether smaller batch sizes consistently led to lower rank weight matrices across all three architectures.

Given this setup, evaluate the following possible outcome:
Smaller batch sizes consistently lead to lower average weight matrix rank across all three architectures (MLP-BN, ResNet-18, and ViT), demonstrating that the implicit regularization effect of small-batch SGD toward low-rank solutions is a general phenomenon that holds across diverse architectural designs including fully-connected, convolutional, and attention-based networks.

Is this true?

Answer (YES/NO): YES